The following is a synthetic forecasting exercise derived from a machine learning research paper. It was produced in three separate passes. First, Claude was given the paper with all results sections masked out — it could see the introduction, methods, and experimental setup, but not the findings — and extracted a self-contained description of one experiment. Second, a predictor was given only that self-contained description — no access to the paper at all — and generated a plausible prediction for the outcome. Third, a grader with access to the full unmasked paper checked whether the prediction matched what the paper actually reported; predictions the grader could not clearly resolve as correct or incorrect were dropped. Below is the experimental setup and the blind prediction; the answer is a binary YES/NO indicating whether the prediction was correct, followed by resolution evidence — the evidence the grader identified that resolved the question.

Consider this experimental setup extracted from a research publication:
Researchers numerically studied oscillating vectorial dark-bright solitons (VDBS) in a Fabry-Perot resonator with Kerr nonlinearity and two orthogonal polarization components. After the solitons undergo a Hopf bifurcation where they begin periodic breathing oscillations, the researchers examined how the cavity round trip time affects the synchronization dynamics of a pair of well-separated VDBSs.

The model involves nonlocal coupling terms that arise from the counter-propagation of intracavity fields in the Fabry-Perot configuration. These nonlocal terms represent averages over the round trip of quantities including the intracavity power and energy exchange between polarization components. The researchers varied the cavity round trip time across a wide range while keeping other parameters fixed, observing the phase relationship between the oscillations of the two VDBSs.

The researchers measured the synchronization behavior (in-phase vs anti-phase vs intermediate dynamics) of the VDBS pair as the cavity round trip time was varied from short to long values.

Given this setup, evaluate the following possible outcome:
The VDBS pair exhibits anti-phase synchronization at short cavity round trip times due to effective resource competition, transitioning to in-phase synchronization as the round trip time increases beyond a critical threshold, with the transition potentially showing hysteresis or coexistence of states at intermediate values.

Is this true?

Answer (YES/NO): YES